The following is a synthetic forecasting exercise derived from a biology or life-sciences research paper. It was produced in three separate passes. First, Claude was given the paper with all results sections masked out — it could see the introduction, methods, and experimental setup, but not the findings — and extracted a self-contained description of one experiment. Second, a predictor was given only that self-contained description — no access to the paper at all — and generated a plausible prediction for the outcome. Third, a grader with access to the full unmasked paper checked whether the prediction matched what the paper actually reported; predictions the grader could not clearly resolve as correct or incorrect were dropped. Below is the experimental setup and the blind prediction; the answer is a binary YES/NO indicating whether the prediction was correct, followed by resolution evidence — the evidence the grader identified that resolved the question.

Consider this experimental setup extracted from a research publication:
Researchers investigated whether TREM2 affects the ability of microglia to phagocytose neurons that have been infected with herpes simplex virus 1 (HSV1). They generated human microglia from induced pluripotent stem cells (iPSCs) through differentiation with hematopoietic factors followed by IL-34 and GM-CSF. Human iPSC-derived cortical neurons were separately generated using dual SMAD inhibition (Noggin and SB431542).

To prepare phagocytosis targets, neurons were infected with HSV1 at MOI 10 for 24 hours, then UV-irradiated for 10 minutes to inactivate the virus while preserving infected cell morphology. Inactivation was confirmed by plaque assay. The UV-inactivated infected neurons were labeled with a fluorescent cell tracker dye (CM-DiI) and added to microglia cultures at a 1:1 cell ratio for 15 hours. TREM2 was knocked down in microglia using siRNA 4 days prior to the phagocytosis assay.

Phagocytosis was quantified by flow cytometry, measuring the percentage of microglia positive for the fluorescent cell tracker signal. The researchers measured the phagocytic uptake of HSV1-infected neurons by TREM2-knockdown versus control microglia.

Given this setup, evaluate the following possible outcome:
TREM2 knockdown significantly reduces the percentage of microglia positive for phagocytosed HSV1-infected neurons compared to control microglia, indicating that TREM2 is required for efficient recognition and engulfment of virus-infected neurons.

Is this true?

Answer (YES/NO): YES